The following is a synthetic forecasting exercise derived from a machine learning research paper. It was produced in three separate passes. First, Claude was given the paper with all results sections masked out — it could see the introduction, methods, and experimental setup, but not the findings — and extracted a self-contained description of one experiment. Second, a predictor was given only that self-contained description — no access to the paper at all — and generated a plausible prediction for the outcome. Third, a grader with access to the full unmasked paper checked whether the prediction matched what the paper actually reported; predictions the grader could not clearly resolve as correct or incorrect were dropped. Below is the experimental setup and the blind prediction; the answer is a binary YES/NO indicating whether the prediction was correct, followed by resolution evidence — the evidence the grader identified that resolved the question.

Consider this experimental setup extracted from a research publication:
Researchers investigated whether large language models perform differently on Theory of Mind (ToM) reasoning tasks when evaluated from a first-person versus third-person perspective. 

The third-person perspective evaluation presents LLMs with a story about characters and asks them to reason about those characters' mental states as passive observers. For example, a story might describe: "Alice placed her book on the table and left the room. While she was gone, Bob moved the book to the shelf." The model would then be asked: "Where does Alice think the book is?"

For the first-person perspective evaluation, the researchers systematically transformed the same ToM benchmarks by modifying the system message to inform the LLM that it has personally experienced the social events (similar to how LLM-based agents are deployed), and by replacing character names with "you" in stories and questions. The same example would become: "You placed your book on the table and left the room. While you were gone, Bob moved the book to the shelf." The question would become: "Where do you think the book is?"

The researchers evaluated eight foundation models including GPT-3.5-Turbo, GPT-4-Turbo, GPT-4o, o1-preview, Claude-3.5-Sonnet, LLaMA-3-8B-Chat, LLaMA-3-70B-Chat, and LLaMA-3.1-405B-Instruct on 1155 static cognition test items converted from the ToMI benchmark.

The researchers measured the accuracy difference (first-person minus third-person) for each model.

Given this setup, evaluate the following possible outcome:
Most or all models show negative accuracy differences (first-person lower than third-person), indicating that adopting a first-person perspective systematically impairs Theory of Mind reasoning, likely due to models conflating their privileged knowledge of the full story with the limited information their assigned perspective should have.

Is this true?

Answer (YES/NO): NO